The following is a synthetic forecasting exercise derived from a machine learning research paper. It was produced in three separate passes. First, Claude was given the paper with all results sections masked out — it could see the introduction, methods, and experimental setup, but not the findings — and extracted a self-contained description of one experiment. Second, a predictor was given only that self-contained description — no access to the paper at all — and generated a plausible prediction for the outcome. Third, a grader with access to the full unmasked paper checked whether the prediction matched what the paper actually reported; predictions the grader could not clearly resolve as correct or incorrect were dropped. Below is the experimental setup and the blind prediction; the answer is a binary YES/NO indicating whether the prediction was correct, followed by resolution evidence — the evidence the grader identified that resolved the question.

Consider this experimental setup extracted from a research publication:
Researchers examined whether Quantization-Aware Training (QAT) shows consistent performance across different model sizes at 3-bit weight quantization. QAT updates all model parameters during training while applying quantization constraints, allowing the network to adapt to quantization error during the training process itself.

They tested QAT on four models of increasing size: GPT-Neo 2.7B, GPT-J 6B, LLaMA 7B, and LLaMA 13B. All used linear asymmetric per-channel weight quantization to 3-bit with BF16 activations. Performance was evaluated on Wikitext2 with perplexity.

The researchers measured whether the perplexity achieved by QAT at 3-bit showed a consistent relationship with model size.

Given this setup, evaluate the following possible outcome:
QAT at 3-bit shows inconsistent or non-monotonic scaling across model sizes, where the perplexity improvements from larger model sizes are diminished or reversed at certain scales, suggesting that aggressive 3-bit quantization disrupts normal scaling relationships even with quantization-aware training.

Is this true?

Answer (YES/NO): NO